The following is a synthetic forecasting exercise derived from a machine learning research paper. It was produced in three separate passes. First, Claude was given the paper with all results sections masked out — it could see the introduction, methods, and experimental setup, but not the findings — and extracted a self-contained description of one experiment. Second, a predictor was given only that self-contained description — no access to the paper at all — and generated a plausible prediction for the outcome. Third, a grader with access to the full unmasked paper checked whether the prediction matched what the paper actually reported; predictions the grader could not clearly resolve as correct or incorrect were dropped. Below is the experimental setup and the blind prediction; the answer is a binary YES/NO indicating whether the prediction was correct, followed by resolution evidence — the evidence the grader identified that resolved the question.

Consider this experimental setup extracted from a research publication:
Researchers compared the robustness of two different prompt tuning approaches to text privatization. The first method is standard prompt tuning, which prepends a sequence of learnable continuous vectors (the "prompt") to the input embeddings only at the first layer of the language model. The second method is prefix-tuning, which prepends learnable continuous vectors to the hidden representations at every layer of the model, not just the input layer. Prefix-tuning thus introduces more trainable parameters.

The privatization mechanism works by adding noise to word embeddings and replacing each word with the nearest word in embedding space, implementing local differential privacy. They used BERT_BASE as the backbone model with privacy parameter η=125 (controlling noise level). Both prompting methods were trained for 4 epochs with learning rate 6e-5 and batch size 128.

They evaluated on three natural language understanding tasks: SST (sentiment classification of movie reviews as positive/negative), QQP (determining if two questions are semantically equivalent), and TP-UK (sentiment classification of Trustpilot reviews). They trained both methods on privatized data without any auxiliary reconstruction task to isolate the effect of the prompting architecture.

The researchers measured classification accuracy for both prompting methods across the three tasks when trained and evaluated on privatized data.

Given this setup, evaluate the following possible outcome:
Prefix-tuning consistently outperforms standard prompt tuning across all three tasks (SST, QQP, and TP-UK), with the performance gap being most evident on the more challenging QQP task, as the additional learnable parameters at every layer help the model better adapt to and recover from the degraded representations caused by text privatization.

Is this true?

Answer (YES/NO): NO